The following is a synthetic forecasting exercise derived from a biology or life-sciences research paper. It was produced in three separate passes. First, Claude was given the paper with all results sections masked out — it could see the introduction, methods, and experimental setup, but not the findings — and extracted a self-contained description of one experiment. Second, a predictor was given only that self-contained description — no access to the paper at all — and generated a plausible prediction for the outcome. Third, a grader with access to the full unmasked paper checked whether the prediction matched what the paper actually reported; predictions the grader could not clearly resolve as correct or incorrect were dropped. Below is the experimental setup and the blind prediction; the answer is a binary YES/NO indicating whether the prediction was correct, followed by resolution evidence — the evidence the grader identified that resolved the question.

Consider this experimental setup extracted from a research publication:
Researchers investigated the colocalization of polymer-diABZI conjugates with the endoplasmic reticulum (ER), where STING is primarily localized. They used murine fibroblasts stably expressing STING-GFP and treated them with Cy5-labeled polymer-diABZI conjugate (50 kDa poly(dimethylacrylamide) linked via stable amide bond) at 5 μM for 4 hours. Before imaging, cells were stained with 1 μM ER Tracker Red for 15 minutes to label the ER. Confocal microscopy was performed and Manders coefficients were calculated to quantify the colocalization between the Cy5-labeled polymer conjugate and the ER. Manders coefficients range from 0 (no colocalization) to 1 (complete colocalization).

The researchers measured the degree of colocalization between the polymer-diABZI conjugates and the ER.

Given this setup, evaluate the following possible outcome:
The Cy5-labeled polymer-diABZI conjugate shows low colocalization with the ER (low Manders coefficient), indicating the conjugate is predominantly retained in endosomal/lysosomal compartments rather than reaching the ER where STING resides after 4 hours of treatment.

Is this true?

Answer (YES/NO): NO